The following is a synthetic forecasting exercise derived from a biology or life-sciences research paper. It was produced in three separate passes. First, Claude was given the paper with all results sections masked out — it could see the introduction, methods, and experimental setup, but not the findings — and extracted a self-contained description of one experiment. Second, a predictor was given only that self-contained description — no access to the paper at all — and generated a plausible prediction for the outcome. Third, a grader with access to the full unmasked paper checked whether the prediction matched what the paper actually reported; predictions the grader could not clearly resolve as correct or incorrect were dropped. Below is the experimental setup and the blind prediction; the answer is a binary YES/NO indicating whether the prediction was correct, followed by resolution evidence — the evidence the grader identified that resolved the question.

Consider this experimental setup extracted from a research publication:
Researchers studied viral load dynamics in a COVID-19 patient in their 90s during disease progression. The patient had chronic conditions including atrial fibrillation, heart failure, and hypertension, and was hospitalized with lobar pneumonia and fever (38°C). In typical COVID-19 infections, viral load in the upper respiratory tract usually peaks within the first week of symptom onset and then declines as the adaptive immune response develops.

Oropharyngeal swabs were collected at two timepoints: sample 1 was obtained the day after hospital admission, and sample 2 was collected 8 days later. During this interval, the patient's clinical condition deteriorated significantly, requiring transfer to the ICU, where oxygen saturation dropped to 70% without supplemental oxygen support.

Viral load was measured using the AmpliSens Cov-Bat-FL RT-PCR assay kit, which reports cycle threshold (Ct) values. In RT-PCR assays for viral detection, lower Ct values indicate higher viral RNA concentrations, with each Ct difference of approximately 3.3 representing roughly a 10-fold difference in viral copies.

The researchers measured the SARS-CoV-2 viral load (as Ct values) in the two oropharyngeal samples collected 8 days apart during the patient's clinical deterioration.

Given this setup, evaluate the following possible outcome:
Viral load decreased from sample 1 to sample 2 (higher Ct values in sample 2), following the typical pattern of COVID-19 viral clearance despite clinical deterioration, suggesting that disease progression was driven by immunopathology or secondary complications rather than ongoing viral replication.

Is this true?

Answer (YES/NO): NO